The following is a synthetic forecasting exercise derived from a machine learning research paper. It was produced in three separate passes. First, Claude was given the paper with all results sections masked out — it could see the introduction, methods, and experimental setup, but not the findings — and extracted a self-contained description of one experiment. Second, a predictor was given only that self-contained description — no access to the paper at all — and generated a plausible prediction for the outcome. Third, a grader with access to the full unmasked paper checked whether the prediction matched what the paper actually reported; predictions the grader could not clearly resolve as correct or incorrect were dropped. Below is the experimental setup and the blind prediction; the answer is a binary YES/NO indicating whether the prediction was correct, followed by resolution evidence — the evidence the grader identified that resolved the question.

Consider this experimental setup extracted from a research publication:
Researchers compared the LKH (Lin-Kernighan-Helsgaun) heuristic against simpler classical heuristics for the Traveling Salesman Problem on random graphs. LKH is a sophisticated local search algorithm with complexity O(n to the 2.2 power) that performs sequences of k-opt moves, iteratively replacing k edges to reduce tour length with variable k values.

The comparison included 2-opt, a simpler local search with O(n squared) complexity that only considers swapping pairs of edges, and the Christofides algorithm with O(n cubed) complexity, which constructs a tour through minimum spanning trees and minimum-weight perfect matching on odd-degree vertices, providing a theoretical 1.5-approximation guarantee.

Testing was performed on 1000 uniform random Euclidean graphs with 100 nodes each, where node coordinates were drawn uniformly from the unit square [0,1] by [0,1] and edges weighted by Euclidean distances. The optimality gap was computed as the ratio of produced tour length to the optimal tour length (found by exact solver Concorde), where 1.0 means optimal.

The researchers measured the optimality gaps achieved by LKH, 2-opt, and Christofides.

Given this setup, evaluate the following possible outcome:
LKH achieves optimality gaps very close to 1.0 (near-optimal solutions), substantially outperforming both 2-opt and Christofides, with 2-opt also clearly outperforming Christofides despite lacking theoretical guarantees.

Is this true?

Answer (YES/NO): NO